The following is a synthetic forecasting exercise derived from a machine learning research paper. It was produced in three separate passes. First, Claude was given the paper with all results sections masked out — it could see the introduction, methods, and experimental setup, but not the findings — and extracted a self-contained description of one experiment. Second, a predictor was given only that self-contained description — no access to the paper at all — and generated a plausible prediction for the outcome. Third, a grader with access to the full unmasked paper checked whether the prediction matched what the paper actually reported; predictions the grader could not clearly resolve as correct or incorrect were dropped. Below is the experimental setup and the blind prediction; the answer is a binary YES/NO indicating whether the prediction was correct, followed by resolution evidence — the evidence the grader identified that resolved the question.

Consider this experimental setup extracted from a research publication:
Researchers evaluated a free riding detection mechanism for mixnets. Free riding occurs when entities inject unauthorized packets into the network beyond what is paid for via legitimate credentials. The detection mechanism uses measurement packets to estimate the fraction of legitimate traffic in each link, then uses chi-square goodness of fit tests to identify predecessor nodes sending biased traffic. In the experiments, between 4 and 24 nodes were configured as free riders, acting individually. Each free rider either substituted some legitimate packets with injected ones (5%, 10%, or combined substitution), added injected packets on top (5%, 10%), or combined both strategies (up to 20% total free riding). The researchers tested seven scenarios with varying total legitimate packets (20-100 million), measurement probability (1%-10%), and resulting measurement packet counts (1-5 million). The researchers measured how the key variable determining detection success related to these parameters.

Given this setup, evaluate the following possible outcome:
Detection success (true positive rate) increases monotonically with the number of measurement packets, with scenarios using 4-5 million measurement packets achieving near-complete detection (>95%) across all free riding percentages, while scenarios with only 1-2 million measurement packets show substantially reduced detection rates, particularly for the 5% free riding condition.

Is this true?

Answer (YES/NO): NO